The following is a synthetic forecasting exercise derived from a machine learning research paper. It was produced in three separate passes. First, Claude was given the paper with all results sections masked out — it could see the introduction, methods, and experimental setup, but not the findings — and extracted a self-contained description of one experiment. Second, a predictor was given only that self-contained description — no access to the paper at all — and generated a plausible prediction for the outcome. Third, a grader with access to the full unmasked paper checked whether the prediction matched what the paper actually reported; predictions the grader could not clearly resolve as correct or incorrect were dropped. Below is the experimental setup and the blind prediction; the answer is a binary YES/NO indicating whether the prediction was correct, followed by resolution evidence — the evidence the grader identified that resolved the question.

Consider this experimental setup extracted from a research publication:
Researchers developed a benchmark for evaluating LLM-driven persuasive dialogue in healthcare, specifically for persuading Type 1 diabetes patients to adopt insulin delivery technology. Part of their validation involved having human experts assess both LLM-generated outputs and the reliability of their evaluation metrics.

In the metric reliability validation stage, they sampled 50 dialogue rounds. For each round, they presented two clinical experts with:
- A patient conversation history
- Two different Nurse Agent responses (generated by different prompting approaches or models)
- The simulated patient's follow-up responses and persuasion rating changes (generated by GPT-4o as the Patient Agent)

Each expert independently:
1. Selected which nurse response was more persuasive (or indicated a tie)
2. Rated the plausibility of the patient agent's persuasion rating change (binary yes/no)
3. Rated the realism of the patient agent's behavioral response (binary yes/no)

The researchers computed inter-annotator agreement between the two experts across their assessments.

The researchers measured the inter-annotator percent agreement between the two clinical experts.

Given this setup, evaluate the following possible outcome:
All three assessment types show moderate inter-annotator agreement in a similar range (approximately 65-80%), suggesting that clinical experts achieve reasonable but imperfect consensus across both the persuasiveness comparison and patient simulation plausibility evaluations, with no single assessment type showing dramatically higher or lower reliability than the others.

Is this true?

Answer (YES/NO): NO